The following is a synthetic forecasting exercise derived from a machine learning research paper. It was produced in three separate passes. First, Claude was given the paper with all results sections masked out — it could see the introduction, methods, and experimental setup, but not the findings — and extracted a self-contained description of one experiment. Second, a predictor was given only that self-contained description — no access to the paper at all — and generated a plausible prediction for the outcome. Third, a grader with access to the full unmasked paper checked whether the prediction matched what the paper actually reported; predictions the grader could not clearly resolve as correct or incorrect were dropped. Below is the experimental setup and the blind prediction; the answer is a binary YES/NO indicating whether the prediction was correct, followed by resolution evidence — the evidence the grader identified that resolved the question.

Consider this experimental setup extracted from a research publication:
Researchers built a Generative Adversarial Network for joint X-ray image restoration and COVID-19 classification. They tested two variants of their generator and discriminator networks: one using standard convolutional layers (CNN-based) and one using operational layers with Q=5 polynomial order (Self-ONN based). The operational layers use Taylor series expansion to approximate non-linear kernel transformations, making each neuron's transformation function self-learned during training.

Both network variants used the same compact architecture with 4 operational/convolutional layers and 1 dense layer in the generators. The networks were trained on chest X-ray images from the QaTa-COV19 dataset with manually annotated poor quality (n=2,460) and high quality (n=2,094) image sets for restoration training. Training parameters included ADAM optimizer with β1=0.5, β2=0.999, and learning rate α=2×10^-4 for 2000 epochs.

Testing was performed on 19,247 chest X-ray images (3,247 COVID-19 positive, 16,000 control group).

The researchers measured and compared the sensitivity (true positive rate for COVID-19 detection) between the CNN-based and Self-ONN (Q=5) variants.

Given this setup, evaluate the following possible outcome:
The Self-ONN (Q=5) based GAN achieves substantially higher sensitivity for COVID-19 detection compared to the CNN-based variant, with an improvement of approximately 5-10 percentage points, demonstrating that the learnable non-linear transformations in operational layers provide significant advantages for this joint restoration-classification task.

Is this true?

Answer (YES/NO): NO